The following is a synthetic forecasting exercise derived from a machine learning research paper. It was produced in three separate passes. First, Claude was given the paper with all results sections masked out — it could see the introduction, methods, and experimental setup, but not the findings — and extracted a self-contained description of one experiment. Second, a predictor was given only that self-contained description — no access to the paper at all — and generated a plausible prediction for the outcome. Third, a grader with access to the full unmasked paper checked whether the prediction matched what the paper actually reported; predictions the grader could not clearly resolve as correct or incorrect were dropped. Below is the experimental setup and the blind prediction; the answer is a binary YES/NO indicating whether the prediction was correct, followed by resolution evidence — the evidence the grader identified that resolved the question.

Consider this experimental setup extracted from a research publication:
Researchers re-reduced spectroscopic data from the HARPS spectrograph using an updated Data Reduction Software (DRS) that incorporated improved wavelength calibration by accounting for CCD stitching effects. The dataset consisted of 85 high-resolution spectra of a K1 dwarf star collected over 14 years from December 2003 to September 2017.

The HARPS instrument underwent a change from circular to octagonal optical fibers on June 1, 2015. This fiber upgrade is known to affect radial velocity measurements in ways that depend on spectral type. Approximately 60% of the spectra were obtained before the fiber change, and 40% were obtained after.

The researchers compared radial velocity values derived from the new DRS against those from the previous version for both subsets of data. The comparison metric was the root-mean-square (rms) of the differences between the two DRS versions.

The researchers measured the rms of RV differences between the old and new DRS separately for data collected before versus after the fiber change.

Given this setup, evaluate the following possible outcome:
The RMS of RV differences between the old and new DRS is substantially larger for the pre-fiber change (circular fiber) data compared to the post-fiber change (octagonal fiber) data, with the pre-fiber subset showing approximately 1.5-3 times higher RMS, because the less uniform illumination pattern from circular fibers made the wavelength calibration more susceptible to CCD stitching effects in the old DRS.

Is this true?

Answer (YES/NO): NO